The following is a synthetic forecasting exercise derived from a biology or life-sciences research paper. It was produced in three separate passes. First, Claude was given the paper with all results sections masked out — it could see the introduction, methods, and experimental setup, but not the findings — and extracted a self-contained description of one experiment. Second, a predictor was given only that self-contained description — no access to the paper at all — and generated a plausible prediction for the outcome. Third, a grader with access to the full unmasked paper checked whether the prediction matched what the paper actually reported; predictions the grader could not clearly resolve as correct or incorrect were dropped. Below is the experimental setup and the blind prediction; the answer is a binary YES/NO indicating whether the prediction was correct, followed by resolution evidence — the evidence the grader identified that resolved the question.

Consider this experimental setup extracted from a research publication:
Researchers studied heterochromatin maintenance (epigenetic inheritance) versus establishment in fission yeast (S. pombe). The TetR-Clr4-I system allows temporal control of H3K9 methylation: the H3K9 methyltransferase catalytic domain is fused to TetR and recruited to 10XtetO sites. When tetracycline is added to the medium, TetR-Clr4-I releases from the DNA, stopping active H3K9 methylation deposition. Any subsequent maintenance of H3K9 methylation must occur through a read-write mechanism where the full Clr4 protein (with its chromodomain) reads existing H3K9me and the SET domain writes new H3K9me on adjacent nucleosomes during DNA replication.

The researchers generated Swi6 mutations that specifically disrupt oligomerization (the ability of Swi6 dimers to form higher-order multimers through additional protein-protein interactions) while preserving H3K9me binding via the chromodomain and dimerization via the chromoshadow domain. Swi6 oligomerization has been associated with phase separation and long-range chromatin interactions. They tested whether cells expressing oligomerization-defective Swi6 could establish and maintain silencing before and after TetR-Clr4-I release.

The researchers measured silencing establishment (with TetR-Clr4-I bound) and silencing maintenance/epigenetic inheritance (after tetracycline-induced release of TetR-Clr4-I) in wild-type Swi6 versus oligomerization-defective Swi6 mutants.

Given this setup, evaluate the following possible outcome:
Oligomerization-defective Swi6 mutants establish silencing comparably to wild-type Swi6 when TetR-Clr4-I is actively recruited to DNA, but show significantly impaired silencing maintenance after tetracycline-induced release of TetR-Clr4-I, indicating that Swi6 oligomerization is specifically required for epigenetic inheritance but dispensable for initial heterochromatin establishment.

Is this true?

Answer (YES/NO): YES